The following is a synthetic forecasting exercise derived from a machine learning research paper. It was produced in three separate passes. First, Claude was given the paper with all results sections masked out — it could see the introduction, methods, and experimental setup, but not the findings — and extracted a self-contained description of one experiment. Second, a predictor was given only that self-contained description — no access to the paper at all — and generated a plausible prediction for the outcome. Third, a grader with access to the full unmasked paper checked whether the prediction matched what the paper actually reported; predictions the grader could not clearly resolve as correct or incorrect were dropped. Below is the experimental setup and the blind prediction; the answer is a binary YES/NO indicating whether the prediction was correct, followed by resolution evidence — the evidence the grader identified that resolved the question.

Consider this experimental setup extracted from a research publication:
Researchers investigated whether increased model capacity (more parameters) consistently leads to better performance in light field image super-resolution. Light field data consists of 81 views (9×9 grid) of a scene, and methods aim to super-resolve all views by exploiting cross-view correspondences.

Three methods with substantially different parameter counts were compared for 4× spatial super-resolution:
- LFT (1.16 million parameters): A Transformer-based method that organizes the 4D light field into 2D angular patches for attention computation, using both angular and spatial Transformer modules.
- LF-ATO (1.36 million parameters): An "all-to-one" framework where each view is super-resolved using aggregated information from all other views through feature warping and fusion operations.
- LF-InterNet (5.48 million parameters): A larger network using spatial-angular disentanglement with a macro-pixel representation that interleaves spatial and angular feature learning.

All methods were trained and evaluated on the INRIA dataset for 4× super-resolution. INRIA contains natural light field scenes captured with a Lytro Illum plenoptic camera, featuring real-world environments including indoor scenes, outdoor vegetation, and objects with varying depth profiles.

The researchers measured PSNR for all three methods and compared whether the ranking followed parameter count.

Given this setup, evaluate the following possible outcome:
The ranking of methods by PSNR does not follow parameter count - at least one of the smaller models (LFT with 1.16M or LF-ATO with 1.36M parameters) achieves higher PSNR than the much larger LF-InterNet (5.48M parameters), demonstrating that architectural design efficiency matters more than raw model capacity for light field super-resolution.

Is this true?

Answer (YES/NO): YES